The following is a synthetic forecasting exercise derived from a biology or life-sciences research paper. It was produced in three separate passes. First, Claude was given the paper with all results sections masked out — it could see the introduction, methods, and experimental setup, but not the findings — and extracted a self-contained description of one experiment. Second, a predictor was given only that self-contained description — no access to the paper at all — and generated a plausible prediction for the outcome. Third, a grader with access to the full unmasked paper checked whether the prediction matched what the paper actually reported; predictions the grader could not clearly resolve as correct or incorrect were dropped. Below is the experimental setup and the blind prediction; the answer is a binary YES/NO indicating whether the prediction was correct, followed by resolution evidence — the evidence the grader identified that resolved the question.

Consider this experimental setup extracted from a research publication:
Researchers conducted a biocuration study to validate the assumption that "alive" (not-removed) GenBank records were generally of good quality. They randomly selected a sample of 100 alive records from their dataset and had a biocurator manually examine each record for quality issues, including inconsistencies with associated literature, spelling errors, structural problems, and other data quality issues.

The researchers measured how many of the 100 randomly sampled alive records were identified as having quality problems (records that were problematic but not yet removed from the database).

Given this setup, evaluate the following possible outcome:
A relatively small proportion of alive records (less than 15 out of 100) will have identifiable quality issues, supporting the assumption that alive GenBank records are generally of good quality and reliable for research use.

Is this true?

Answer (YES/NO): YES